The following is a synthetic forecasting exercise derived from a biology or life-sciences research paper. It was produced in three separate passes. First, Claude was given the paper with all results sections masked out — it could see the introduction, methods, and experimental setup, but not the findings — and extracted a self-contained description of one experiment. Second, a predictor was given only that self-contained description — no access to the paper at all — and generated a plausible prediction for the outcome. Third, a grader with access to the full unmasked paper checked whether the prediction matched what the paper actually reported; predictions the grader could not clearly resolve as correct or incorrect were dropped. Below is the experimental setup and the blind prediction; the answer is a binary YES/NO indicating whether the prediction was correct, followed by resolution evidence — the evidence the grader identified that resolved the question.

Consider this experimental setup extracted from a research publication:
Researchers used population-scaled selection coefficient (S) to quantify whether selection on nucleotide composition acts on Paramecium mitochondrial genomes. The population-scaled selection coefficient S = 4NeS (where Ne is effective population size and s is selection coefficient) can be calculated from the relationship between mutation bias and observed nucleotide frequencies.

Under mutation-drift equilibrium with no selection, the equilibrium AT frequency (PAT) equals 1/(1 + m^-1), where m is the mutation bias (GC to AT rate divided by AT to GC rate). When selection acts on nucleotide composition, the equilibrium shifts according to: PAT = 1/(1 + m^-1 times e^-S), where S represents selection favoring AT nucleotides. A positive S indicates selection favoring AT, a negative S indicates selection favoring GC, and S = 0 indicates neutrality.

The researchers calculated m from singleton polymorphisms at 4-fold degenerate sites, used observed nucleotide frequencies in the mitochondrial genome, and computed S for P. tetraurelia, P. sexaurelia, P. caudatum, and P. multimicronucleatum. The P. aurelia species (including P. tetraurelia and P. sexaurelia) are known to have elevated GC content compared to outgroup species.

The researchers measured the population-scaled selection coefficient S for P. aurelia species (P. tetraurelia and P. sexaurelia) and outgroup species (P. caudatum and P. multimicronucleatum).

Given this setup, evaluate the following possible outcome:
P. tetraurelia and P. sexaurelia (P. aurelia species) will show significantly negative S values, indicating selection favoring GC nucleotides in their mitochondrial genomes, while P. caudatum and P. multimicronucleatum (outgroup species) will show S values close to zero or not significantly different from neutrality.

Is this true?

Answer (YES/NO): NO